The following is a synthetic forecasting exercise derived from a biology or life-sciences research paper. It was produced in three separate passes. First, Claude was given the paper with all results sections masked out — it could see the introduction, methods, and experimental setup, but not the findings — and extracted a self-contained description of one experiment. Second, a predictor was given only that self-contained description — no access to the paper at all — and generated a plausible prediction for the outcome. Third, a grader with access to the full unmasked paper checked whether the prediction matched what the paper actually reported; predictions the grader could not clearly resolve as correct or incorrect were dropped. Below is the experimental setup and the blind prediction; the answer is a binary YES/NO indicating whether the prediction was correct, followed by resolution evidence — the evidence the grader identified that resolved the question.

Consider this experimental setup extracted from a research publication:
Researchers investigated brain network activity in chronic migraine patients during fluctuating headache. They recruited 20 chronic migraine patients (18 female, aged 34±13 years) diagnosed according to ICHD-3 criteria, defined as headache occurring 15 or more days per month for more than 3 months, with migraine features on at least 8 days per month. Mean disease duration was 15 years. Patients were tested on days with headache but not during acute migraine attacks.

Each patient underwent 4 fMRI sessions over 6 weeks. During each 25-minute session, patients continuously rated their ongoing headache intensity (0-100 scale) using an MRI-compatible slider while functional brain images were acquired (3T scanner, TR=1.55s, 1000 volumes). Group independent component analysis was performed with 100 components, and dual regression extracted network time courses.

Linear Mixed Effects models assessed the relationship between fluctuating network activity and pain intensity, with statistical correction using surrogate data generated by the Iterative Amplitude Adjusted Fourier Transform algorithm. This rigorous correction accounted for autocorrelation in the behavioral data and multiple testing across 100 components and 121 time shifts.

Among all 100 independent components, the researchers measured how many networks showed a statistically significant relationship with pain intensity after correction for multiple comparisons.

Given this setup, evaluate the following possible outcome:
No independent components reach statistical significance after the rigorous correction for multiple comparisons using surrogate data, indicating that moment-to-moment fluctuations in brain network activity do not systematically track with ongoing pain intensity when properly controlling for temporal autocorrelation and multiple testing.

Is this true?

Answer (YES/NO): NO